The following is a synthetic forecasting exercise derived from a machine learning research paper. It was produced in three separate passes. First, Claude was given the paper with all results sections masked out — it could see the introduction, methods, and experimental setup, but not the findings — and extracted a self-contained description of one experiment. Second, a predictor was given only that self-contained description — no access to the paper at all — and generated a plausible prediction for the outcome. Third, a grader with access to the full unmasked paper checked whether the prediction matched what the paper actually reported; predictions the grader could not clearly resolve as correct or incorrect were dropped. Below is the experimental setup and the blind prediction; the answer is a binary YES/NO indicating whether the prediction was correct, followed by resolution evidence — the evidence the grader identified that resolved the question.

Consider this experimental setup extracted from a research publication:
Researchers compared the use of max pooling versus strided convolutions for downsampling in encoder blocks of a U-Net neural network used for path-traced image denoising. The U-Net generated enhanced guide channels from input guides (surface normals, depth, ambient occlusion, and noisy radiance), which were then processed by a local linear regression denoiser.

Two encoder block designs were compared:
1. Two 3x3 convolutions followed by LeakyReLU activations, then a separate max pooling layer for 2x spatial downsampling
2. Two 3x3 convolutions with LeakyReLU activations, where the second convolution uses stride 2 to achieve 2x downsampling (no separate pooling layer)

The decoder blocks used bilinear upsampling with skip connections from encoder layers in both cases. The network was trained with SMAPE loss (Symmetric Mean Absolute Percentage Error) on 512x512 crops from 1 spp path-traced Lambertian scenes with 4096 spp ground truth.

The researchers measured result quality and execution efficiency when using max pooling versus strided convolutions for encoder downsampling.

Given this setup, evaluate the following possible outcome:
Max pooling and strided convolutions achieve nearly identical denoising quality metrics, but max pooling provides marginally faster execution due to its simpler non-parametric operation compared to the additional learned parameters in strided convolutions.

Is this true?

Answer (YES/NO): NO